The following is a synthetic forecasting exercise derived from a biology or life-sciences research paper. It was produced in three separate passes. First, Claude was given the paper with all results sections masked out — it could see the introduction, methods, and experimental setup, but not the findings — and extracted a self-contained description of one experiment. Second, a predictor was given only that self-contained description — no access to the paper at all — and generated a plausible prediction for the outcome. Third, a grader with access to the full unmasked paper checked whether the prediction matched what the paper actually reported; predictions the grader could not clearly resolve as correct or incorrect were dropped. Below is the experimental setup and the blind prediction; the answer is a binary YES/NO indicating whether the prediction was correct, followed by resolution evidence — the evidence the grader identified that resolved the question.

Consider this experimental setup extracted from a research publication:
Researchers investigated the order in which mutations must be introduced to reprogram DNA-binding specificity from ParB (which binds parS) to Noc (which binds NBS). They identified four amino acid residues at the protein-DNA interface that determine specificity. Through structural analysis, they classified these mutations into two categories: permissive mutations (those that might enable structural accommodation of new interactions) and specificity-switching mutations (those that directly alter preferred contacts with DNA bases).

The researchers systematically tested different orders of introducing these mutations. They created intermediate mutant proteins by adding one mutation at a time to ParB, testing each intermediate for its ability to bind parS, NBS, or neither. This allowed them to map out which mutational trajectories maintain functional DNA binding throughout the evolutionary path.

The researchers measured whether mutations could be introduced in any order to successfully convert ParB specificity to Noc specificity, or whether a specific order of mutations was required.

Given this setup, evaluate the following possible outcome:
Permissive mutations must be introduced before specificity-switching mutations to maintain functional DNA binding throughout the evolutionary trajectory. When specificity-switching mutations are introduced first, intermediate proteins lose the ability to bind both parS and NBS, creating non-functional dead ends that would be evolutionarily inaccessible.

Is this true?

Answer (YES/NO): YES